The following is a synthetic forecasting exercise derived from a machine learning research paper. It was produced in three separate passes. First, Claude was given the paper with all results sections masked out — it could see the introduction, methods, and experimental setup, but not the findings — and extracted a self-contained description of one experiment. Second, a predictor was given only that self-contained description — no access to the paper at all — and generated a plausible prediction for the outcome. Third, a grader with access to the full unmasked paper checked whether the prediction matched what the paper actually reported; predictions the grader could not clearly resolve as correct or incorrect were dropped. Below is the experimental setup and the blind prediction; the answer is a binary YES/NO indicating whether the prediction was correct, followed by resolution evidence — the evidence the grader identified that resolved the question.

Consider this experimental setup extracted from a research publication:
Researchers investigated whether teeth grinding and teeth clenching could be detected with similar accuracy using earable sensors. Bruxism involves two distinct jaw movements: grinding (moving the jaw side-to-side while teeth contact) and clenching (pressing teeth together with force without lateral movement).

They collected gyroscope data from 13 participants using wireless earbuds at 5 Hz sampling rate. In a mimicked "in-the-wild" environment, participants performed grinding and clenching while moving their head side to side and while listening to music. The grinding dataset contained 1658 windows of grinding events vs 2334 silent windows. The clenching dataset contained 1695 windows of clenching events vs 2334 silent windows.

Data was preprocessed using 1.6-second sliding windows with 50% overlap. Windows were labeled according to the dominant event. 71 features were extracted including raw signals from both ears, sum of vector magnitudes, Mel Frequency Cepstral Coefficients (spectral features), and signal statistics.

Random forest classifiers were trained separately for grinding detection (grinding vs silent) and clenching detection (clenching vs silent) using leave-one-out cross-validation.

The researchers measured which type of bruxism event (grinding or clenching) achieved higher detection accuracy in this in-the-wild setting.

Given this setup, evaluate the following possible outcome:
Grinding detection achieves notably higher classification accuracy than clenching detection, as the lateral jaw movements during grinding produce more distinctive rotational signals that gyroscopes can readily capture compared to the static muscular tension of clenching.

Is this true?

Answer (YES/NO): YES